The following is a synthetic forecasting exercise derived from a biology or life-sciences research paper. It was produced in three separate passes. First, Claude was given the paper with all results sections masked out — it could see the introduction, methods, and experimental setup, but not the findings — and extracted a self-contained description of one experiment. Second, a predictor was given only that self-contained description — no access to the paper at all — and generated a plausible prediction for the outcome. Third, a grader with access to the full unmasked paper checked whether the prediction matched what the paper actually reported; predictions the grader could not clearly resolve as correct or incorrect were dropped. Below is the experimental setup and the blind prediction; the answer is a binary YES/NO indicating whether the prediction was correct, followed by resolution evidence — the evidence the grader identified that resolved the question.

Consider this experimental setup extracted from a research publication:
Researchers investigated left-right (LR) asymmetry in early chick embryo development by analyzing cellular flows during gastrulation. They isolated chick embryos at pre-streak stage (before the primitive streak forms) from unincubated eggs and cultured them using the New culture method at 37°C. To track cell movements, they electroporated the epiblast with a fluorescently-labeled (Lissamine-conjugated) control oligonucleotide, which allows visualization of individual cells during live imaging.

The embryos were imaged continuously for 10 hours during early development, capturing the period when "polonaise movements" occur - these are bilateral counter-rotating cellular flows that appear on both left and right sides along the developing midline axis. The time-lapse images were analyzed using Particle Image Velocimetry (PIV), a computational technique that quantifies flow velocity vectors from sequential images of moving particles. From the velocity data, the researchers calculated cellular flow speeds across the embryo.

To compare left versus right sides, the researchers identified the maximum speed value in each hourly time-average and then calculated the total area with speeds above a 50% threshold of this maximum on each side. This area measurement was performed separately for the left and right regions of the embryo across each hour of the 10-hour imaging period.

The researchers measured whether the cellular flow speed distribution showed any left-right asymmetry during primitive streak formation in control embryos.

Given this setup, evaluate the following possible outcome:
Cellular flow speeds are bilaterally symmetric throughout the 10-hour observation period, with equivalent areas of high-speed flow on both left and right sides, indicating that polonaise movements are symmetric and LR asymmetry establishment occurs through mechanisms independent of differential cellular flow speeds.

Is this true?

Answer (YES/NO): NO